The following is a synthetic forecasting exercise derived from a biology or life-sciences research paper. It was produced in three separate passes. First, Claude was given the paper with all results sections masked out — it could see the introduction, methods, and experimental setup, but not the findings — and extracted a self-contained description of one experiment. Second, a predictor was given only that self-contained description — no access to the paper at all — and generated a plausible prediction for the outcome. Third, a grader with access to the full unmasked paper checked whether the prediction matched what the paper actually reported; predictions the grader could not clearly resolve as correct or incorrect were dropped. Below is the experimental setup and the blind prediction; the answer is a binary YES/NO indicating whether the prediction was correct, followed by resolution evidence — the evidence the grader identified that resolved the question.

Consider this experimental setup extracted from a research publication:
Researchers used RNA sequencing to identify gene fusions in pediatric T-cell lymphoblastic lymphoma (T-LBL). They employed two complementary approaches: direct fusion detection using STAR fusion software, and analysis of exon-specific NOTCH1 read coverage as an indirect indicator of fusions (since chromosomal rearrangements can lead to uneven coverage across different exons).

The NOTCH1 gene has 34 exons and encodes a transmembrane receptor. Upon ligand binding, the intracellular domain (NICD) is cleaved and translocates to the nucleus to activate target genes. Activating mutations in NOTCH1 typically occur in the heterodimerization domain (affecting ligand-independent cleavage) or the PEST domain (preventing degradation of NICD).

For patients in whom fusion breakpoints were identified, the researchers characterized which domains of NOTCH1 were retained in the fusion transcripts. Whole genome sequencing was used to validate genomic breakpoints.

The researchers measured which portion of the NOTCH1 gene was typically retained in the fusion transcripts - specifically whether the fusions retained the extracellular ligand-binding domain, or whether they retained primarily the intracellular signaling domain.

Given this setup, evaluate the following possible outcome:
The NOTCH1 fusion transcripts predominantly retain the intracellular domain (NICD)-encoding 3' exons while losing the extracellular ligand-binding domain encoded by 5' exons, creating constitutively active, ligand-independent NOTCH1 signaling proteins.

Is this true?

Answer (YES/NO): YES